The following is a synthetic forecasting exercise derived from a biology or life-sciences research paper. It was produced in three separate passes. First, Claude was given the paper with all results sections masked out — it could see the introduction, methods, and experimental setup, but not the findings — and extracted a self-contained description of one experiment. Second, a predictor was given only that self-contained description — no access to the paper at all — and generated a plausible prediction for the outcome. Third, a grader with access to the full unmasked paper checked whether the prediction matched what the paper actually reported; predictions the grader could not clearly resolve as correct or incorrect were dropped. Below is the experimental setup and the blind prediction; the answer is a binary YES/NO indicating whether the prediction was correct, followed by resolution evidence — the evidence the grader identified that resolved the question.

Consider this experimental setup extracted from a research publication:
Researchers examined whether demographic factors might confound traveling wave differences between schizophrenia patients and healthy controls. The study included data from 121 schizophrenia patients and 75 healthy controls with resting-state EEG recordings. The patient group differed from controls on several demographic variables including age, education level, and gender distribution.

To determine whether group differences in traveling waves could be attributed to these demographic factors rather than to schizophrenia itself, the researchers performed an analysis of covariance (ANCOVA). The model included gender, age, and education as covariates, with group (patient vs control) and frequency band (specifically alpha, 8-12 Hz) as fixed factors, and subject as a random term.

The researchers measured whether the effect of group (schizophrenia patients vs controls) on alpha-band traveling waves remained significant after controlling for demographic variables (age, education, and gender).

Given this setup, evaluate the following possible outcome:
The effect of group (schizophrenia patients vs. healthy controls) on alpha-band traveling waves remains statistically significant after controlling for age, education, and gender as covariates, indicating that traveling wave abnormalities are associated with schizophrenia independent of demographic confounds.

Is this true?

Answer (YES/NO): YES